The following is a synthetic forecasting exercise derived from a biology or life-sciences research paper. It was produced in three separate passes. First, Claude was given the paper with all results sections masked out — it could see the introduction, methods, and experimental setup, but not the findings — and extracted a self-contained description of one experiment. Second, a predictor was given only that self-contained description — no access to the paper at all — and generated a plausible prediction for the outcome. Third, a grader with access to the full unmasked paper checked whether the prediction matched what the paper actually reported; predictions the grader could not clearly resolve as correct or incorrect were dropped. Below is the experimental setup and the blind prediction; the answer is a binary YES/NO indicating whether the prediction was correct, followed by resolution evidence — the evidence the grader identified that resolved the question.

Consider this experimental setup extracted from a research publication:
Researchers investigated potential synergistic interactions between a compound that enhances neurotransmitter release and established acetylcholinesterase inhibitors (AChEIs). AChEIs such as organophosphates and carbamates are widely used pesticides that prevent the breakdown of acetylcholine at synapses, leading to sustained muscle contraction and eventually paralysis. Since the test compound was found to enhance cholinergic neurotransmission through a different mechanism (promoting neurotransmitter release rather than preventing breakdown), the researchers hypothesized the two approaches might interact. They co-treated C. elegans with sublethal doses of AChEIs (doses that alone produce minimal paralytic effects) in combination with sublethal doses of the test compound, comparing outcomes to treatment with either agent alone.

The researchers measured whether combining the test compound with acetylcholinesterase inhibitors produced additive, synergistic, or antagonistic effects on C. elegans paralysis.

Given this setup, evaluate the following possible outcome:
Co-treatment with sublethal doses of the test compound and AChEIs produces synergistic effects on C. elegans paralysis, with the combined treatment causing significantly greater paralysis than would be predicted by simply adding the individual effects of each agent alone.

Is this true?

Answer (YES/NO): YES